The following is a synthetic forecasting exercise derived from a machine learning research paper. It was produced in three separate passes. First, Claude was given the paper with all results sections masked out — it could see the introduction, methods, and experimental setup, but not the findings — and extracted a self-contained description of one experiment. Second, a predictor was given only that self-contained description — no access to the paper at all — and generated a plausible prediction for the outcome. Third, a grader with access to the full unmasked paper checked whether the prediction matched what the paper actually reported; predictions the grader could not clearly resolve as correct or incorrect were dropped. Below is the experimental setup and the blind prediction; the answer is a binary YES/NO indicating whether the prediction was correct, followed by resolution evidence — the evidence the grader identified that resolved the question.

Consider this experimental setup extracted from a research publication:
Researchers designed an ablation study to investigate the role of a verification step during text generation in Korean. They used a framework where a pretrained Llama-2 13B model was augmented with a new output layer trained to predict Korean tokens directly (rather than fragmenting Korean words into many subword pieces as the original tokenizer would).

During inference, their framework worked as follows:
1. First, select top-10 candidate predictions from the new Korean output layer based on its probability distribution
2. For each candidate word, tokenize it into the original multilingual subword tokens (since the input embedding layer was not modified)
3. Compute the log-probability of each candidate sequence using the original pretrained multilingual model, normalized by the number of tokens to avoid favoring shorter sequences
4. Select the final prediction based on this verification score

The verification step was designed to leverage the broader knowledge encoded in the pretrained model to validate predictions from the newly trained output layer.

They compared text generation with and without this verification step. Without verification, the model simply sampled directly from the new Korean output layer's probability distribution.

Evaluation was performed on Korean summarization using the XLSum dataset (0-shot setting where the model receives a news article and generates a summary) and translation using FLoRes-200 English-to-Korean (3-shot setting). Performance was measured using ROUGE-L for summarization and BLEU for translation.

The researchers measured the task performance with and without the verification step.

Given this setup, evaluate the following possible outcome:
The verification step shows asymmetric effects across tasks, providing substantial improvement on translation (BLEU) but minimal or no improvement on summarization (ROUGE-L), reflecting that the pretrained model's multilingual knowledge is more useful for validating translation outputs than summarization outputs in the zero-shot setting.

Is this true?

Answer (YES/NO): NO